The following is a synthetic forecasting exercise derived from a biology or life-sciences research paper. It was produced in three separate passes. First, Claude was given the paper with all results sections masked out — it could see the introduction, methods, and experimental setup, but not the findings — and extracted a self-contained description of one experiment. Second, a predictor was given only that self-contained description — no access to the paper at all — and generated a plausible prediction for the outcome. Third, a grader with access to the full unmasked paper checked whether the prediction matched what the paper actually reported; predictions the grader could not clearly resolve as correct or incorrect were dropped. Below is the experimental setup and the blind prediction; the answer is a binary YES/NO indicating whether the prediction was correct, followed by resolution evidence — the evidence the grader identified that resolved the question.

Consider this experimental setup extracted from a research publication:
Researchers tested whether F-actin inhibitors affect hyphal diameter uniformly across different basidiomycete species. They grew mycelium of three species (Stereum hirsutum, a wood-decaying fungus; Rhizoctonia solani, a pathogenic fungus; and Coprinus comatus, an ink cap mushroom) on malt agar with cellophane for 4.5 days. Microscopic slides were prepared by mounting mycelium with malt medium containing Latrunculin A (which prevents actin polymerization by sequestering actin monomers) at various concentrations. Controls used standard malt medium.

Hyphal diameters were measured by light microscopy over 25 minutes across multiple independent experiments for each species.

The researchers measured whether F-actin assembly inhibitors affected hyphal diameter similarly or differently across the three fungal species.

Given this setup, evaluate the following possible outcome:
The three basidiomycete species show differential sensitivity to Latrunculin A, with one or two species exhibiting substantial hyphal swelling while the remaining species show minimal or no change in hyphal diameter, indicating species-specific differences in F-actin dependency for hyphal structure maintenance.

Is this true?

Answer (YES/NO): NO